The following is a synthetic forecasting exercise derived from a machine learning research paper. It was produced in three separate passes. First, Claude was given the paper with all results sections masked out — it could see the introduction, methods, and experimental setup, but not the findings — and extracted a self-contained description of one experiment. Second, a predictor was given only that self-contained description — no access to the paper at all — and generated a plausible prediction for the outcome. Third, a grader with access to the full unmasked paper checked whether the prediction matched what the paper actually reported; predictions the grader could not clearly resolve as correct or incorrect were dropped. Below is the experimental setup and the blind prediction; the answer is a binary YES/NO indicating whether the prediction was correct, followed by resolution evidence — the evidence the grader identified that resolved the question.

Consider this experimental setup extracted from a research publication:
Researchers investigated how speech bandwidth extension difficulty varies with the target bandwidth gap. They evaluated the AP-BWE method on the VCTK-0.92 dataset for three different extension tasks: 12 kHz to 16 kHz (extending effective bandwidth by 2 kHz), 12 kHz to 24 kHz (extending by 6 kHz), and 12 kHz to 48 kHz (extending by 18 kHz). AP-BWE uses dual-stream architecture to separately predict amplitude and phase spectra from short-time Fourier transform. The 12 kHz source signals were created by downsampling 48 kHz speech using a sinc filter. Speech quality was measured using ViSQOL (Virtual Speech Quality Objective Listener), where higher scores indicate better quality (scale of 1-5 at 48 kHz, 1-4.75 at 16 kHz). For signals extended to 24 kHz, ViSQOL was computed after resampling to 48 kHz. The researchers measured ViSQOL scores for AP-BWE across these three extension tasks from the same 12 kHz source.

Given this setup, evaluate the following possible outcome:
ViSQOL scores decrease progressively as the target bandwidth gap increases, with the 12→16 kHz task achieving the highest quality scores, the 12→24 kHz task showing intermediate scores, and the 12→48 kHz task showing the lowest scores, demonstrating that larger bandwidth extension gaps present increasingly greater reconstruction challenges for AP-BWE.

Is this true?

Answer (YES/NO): YES